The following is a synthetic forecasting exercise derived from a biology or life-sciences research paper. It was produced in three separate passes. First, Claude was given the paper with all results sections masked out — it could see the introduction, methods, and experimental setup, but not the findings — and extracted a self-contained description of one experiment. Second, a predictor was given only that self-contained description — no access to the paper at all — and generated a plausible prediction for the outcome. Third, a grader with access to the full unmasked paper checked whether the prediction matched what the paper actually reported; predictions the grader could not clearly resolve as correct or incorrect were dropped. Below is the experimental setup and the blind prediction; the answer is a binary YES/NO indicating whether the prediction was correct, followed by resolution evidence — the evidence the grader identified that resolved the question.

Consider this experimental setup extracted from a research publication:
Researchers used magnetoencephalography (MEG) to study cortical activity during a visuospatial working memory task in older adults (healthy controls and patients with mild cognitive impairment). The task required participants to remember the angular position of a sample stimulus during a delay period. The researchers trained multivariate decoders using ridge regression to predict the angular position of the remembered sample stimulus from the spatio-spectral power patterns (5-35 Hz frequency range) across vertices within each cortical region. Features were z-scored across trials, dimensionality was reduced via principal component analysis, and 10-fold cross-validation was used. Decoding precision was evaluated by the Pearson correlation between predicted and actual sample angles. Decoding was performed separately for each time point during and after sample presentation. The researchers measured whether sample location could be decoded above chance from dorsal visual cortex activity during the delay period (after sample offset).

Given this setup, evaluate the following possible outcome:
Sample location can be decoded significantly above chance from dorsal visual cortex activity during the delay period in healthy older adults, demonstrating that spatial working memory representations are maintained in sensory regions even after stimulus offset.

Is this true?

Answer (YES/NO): YES